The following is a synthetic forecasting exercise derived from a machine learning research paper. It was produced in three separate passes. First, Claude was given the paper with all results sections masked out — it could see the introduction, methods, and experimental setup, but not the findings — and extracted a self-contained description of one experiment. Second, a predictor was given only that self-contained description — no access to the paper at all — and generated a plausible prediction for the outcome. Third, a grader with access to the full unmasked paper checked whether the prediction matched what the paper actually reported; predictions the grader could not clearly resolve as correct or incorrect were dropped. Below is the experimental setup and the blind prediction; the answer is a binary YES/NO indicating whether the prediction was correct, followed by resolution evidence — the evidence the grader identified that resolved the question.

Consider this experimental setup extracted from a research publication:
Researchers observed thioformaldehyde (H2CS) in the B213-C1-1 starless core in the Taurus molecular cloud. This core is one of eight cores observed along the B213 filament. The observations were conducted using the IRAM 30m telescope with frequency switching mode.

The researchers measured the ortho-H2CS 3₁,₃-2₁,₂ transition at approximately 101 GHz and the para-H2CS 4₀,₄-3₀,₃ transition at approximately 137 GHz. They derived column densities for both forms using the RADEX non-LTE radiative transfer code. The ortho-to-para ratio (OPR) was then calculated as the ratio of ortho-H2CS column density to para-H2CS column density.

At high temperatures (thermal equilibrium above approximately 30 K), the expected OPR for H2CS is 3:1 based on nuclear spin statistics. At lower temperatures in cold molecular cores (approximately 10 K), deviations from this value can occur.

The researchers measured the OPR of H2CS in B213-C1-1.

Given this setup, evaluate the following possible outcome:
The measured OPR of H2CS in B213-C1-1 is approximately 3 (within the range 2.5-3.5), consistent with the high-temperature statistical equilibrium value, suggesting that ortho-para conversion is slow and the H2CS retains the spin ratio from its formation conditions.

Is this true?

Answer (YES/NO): YES